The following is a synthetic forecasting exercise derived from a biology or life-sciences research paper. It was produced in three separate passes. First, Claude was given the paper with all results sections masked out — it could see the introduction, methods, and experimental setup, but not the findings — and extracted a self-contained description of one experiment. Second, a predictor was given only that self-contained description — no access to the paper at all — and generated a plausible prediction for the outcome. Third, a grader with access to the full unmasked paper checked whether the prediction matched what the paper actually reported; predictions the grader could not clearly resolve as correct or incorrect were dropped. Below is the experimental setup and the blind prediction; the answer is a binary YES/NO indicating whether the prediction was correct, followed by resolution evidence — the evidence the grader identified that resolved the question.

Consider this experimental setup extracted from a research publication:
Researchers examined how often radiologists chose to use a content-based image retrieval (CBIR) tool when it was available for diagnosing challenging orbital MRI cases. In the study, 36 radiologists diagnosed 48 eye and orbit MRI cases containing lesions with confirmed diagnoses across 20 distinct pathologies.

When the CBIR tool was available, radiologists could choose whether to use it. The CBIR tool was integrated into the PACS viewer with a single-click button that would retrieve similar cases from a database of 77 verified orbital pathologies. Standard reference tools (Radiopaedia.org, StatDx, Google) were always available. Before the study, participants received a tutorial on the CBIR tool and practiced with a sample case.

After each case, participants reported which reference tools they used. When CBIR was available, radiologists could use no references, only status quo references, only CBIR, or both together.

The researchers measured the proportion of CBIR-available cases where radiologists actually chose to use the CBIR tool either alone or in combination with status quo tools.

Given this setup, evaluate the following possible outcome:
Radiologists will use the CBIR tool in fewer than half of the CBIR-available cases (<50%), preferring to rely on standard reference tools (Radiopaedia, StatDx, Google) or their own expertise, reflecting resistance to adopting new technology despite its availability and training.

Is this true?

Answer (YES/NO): NO